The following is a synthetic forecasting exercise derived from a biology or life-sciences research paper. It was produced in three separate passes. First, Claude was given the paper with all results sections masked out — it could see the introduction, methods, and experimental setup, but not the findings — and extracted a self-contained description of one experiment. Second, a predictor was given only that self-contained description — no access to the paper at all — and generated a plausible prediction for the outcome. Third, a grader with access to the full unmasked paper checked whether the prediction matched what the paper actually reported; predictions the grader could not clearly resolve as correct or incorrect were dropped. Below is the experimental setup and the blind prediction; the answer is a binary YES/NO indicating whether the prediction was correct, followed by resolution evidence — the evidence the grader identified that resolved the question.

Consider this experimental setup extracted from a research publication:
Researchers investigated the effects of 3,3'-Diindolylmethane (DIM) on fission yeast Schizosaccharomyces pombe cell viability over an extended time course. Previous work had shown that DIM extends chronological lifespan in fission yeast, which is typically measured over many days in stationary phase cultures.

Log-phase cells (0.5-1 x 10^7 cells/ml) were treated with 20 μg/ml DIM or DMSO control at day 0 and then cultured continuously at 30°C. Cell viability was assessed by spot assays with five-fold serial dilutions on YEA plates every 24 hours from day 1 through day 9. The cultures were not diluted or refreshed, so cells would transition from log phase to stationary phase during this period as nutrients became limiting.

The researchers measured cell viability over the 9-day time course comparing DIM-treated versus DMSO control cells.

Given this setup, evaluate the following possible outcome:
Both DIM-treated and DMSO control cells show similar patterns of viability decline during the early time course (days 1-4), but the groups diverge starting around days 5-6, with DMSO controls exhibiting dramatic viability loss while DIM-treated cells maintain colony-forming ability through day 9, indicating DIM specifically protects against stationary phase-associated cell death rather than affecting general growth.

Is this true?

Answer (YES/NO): NO